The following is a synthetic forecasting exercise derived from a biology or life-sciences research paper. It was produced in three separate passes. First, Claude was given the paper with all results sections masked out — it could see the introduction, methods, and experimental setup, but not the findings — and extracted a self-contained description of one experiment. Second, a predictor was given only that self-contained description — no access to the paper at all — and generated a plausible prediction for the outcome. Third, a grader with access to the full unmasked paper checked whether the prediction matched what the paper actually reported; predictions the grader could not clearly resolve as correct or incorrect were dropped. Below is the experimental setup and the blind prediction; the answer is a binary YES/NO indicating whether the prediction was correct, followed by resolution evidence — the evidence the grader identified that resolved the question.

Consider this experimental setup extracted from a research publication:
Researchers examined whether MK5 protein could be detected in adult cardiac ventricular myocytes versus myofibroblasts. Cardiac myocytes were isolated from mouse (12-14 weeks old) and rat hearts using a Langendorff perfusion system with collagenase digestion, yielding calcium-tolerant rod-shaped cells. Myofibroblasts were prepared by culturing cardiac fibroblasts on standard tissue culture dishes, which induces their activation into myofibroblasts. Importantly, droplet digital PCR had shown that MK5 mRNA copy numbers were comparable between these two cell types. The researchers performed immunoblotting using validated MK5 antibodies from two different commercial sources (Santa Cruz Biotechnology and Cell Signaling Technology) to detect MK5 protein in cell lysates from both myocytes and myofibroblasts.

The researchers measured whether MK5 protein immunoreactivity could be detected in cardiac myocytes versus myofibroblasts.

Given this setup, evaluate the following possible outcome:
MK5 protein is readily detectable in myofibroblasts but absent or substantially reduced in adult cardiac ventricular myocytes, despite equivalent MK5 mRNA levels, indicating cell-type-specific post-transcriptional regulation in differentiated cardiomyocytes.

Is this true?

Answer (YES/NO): YES